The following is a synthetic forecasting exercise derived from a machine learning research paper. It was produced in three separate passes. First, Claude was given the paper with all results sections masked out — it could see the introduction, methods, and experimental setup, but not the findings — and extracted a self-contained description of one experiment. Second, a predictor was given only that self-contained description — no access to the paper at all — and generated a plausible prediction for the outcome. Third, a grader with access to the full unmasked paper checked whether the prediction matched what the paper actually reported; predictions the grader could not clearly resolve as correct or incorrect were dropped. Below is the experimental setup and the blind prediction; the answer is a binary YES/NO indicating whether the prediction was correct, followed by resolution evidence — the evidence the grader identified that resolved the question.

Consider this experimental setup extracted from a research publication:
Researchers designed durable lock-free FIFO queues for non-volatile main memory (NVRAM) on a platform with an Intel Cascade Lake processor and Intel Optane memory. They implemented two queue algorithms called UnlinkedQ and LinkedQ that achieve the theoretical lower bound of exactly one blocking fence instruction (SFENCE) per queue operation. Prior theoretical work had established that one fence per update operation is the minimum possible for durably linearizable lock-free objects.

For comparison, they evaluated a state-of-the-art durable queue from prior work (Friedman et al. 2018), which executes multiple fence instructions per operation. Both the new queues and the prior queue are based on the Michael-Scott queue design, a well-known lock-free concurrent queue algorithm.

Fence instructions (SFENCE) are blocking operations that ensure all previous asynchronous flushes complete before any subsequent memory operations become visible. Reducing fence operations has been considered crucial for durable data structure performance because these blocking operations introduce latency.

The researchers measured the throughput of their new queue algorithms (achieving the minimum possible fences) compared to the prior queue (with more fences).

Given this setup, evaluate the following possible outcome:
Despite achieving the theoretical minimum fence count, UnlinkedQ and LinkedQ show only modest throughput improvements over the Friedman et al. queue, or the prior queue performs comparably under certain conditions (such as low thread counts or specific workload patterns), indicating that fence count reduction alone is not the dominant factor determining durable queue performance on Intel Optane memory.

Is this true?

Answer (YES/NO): YES